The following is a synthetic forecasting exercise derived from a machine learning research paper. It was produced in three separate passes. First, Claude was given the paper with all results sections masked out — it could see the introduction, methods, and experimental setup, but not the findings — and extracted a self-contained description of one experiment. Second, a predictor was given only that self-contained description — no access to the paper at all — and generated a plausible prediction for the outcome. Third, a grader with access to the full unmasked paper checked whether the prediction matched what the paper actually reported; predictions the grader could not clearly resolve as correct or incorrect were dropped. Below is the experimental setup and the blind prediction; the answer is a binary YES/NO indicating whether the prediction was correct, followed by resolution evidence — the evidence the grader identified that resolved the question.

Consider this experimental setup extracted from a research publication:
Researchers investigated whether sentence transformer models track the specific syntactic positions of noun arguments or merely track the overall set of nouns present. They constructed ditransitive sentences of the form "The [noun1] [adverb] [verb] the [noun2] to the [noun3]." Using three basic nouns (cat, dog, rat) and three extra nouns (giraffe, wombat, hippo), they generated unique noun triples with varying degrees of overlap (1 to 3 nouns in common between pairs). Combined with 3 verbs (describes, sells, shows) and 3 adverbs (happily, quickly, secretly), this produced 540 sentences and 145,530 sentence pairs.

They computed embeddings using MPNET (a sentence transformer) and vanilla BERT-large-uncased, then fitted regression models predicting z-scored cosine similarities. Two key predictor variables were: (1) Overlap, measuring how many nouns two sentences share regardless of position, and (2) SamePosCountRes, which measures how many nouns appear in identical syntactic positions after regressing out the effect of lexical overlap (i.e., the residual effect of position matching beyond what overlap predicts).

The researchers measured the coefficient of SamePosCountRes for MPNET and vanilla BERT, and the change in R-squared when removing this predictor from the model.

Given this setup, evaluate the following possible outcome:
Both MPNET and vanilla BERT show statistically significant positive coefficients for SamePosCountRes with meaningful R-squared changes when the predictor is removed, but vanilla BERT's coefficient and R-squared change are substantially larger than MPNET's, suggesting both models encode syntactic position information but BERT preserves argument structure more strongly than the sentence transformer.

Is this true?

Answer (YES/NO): NO